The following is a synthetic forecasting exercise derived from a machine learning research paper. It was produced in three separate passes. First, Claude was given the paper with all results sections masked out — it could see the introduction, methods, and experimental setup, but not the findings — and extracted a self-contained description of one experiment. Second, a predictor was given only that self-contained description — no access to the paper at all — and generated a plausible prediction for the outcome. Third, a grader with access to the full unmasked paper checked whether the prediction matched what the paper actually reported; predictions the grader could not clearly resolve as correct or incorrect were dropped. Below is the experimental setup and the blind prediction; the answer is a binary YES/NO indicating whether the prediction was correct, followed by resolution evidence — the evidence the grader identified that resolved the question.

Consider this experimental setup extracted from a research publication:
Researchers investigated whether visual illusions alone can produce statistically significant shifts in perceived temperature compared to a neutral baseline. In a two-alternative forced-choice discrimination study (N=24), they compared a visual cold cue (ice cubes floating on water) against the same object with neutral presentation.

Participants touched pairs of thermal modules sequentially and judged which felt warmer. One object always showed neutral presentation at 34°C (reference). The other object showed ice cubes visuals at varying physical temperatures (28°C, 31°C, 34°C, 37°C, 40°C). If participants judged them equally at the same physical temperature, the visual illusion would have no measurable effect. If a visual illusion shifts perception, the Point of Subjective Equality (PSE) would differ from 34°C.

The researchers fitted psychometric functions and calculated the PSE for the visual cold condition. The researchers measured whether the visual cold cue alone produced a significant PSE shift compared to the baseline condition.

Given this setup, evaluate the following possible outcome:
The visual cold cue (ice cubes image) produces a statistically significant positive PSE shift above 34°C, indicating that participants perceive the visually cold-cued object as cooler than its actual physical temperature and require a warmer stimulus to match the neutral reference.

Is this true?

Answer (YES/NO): NO